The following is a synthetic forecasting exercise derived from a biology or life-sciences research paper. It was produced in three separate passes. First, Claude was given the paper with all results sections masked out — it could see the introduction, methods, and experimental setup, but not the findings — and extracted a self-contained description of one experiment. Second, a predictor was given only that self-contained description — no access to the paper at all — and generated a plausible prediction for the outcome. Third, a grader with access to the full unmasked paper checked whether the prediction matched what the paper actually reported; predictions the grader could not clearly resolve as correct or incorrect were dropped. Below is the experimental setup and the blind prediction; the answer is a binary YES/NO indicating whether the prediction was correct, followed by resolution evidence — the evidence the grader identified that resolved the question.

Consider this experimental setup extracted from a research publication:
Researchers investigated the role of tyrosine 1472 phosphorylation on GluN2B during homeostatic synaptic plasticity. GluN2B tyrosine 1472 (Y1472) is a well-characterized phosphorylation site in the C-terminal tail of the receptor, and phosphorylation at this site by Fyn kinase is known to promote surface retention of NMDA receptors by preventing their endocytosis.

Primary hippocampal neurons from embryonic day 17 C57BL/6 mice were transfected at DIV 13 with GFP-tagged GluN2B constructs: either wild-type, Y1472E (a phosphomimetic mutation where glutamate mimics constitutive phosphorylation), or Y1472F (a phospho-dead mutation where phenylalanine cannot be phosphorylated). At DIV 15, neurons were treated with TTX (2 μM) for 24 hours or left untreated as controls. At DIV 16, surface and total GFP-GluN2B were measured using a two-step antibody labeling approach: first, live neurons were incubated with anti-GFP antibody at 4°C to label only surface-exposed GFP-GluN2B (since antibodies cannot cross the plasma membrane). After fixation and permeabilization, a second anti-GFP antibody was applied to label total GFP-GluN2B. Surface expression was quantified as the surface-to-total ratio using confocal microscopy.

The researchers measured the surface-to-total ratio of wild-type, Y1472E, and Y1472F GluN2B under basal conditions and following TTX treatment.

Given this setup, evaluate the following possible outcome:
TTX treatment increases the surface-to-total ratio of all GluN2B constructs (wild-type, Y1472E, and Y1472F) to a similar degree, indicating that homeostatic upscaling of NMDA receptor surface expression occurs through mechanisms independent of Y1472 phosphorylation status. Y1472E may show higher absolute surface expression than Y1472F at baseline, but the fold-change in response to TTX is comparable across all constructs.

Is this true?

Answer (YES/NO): NO